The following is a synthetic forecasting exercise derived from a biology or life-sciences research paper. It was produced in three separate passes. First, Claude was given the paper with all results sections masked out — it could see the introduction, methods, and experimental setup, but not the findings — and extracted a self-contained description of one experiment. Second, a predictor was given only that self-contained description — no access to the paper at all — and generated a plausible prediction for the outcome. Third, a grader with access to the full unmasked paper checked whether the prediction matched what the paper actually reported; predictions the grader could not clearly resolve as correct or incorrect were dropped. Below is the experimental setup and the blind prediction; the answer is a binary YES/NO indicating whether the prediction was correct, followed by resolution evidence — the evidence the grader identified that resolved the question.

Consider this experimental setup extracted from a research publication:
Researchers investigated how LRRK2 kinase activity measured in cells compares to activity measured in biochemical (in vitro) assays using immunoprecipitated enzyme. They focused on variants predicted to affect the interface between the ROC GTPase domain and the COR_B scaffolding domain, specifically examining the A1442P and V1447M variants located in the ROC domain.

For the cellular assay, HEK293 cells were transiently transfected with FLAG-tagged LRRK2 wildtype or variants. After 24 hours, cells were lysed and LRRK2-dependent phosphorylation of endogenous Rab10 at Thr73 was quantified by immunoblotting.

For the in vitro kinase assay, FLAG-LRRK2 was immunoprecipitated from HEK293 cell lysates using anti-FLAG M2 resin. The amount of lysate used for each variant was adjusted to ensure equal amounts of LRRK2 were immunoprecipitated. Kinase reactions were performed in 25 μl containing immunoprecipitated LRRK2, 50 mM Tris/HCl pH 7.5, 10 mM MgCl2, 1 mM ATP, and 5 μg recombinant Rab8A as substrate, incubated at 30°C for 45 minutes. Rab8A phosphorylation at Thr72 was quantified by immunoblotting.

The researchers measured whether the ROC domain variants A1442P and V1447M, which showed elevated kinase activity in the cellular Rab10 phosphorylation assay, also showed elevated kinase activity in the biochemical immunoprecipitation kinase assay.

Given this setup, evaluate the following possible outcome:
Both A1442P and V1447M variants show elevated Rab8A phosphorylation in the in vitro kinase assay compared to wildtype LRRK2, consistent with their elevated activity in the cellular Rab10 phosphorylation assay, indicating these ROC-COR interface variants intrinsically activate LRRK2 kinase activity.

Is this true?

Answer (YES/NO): NO